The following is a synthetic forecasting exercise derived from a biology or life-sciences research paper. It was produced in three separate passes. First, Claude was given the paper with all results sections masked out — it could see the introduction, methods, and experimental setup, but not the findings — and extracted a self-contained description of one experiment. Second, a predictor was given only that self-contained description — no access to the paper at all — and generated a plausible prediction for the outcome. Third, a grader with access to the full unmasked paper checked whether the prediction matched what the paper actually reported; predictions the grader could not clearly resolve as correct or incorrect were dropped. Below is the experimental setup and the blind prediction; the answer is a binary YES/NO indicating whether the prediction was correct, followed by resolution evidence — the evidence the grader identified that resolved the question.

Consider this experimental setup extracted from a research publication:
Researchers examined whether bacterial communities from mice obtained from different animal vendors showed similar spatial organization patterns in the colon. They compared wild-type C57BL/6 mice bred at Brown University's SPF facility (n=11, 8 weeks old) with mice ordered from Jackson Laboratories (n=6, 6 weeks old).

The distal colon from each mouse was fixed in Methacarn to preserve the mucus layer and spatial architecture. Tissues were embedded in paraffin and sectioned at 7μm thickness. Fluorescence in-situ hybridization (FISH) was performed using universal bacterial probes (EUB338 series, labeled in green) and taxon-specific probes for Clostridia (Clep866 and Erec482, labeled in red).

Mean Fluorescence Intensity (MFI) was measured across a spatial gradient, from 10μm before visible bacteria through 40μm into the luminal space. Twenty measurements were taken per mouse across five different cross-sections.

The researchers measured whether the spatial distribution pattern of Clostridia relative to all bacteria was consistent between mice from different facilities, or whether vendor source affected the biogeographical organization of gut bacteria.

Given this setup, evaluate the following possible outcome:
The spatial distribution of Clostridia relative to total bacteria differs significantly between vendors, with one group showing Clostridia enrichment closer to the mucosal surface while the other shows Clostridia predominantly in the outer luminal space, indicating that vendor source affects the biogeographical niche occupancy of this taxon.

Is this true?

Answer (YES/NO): NO